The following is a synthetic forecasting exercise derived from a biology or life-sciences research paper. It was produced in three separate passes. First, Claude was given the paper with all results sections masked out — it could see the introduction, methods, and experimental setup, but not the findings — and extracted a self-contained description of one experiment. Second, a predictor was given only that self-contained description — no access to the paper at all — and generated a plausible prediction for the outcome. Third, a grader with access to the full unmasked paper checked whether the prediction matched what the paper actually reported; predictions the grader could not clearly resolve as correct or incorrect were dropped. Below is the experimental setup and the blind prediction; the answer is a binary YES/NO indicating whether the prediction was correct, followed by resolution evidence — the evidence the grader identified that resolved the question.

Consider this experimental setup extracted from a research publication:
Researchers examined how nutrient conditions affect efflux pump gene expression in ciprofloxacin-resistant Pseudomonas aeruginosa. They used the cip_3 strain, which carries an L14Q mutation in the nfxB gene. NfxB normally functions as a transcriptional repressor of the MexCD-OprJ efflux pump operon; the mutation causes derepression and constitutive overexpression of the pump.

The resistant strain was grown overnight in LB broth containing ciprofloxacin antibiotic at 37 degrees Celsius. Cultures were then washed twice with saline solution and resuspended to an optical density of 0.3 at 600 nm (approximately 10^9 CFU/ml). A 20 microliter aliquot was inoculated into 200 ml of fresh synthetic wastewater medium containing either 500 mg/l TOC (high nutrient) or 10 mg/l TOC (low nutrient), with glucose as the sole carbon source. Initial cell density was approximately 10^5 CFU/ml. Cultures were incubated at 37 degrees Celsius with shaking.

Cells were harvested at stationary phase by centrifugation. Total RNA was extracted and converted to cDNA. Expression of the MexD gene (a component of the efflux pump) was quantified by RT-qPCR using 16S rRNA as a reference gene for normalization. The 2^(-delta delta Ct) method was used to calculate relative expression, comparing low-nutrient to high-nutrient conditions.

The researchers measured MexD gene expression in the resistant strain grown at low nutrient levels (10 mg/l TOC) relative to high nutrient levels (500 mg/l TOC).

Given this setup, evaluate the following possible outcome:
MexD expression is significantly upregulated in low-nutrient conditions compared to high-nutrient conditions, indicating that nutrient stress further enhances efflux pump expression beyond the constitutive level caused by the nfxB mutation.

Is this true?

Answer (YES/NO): NO